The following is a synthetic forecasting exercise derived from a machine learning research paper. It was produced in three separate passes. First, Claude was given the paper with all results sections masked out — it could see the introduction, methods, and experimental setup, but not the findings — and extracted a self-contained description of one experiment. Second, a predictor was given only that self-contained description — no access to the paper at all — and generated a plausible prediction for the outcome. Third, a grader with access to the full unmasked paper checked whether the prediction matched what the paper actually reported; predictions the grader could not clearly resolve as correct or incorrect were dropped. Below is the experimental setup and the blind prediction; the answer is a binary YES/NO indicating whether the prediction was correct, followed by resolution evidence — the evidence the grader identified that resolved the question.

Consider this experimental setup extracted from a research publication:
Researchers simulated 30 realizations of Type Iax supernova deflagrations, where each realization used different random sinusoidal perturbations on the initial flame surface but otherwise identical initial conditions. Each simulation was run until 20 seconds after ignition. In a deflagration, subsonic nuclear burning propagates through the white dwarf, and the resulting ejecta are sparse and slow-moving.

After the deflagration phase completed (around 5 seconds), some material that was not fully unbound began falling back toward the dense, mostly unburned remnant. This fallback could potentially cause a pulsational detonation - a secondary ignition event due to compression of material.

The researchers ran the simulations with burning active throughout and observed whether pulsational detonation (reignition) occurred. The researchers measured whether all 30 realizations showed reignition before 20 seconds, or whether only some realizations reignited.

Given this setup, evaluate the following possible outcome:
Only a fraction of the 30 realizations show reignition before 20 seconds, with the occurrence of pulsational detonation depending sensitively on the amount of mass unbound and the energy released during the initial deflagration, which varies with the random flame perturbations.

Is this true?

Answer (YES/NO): YES